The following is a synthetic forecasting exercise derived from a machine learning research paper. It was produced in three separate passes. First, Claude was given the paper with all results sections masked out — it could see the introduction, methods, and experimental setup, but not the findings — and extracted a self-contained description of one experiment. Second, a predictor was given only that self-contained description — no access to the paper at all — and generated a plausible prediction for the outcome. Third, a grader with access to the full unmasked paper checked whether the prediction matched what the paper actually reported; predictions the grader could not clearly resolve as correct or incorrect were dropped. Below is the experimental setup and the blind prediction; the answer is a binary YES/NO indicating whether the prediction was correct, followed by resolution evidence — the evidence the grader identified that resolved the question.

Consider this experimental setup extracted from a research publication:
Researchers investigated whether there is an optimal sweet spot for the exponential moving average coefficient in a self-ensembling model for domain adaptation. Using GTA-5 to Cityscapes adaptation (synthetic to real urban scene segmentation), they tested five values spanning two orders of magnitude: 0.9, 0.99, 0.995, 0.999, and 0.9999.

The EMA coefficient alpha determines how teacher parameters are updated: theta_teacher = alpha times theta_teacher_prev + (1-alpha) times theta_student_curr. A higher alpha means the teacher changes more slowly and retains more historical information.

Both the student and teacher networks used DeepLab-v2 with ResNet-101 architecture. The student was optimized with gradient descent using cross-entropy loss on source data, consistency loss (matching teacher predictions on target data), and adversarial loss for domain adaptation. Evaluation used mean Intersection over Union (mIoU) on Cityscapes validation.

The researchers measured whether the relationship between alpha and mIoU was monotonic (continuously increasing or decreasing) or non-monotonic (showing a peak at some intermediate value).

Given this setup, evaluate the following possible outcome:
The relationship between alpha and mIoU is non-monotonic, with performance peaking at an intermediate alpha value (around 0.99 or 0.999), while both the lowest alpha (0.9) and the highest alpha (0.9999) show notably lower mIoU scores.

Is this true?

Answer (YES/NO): YES